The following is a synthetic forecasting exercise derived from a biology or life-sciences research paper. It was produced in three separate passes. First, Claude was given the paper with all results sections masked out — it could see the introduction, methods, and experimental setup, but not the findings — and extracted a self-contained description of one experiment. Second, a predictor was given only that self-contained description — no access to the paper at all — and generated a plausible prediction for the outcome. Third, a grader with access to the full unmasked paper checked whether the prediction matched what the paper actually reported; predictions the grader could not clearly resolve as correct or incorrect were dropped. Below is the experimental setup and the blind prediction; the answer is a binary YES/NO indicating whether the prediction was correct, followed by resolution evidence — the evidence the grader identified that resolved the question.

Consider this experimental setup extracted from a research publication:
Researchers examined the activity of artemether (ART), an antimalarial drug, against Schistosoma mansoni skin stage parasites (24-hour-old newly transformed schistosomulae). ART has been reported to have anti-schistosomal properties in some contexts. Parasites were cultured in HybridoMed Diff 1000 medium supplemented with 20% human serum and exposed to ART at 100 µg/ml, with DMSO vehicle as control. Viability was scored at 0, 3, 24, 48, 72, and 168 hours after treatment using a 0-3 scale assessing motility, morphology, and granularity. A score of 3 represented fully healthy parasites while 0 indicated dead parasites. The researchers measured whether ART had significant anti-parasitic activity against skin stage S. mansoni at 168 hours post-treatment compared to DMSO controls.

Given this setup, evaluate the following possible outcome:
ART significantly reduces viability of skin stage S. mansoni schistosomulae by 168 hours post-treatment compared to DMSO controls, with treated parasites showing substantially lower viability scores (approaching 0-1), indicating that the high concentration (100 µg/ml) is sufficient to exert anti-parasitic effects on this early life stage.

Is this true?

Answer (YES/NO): NO